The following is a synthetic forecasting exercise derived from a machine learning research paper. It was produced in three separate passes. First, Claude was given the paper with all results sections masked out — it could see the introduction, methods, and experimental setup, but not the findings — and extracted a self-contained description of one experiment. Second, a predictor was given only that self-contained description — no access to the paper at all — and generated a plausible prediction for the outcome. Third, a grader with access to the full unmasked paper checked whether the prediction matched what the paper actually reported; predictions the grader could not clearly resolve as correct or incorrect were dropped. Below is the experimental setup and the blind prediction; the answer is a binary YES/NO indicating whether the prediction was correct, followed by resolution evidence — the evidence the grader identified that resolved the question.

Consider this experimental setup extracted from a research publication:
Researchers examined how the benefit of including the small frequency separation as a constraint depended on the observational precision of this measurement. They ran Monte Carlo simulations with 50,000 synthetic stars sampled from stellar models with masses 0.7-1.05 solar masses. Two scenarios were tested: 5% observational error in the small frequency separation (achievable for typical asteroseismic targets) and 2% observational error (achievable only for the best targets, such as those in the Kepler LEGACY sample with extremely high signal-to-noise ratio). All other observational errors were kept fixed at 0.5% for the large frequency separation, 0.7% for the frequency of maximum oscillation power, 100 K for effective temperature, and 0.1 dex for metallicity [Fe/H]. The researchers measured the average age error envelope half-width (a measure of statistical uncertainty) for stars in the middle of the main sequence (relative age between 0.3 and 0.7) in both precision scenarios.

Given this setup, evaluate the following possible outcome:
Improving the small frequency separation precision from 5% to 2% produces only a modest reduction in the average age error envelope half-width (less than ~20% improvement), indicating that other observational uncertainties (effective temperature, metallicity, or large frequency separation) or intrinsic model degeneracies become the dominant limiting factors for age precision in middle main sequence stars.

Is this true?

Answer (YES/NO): NO